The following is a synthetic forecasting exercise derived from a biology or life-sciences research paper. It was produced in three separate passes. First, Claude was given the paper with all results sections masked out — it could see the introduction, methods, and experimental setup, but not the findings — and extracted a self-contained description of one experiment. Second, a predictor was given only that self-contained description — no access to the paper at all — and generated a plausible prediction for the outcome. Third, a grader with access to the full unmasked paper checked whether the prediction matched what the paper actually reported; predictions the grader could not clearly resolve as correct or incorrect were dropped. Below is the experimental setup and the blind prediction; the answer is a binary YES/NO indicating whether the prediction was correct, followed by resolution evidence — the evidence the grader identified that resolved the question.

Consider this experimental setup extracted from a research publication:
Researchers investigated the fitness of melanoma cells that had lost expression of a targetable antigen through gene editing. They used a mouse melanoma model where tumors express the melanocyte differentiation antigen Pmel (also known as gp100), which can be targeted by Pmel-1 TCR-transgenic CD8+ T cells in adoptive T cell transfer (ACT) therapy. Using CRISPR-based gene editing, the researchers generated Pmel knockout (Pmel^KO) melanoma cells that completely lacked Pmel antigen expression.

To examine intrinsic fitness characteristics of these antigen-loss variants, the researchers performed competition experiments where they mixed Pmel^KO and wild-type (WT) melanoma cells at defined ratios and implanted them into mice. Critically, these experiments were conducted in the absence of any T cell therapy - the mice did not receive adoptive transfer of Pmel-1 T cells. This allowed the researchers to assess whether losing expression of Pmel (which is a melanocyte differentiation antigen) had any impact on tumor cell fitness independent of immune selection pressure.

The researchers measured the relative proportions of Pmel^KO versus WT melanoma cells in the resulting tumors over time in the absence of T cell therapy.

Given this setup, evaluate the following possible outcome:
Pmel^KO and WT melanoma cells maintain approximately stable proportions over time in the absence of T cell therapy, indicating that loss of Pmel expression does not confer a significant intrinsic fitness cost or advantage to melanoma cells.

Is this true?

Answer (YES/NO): NO